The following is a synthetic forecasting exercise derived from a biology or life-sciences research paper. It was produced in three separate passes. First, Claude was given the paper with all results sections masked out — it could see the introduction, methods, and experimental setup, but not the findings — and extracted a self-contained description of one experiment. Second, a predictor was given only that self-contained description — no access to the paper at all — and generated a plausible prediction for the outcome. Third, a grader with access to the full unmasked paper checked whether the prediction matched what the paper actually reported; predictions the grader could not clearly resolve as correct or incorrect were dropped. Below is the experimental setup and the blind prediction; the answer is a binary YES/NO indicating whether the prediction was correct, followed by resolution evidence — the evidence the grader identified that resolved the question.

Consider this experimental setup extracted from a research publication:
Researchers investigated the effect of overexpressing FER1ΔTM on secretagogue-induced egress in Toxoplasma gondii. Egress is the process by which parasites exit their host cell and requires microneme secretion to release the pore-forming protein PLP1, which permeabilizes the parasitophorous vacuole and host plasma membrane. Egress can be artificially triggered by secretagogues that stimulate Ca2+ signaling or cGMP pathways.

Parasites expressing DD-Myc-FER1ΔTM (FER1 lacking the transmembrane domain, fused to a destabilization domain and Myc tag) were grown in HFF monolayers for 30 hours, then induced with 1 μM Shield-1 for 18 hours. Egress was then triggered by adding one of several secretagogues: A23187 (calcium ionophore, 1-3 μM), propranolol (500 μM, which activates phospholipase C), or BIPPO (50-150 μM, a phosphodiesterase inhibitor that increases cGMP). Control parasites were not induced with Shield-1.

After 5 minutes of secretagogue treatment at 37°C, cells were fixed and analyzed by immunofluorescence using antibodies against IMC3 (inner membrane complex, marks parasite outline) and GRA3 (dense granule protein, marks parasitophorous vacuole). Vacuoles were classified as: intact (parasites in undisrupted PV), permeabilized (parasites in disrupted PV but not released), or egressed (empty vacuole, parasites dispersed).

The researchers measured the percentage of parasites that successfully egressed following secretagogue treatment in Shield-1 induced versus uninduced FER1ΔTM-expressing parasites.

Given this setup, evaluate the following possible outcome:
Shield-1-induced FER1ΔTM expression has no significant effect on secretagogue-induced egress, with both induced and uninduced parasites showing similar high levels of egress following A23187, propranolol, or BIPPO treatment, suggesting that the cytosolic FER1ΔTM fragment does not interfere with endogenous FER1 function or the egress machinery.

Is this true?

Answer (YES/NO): NO